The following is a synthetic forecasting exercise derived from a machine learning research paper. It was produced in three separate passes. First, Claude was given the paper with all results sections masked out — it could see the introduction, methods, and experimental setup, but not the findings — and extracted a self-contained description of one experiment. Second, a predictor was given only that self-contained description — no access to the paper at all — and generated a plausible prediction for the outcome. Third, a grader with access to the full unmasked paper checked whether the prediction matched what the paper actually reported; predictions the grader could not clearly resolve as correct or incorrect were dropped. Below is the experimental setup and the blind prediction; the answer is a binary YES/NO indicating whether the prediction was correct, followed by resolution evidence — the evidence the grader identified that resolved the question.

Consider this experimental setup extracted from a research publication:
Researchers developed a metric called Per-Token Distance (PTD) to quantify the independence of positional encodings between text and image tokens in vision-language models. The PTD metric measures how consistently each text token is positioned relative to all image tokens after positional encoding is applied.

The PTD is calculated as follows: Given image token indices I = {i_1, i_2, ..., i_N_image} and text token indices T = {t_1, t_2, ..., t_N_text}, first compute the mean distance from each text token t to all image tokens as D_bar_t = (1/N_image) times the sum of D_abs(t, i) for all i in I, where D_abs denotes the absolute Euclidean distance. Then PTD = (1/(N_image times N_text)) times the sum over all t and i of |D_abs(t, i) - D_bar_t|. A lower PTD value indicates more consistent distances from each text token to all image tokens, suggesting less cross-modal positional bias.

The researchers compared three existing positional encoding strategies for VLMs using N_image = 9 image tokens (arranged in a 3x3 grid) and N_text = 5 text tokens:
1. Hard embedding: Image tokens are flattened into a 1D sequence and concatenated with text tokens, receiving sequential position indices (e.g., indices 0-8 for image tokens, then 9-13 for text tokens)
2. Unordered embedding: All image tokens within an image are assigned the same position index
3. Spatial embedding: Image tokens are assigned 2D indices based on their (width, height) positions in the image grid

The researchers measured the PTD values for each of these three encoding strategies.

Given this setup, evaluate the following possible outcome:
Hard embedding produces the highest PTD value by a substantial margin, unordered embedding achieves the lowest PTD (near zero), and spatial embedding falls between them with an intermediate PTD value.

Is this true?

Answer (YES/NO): YES